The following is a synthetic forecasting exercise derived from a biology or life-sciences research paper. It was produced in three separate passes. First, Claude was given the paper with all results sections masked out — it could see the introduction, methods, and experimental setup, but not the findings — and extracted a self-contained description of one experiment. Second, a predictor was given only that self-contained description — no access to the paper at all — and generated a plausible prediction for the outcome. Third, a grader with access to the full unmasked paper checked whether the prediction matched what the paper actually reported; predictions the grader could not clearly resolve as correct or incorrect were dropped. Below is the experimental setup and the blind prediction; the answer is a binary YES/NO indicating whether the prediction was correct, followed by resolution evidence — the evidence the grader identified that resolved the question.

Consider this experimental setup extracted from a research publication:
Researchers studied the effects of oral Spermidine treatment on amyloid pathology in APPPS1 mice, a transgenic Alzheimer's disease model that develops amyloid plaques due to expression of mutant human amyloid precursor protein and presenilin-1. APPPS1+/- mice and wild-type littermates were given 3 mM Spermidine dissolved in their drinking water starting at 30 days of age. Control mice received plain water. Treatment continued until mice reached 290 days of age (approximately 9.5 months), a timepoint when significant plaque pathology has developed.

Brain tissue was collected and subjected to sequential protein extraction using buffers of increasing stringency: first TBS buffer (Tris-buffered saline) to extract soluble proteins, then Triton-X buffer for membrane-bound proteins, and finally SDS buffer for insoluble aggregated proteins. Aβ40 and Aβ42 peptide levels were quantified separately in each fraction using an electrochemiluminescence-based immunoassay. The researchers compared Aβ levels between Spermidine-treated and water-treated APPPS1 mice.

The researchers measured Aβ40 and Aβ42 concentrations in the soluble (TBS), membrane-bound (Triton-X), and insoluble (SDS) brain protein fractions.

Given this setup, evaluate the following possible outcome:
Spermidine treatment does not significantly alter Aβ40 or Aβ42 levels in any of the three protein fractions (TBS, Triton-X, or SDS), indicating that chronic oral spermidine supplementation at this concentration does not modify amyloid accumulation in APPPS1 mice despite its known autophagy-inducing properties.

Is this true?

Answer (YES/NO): NO